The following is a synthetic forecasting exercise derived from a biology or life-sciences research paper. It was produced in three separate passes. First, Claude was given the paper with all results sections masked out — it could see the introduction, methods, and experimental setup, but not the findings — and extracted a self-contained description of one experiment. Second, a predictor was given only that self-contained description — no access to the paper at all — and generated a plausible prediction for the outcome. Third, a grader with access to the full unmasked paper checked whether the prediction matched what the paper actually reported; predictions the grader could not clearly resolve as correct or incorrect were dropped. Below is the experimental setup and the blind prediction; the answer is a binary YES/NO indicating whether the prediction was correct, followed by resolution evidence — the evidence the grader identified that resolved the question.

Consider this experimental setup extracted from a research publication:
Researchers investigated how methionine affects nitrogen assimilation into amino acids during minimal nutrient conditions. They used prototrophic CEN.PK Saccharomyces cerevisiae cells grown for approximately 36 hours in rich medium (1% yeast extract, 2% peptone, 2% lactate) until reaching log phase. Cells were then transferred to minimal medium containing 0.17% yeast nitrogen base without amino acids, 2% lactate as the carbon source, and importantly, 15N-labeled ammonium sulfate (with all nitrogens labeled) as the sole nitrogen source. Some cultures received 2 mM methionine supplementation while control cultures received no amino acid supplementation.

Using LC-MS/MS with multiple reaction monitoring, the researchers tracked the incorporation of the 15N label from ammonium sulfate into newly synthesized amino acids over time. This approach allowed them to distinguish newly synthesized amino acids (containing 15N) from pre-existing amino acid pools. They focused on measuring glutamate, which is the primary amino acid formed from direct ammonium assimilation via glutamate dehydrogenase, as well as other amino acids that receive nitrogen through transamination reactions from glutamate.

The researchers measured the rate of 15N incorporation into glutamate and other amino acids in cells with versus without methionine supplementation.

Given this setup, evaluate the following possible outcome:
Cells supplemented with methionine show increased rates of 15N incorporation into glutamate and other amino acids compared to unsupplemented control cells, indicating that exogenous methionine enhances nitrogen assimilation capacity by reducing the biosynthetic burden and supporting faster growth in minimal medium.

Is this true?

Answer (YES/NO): YES